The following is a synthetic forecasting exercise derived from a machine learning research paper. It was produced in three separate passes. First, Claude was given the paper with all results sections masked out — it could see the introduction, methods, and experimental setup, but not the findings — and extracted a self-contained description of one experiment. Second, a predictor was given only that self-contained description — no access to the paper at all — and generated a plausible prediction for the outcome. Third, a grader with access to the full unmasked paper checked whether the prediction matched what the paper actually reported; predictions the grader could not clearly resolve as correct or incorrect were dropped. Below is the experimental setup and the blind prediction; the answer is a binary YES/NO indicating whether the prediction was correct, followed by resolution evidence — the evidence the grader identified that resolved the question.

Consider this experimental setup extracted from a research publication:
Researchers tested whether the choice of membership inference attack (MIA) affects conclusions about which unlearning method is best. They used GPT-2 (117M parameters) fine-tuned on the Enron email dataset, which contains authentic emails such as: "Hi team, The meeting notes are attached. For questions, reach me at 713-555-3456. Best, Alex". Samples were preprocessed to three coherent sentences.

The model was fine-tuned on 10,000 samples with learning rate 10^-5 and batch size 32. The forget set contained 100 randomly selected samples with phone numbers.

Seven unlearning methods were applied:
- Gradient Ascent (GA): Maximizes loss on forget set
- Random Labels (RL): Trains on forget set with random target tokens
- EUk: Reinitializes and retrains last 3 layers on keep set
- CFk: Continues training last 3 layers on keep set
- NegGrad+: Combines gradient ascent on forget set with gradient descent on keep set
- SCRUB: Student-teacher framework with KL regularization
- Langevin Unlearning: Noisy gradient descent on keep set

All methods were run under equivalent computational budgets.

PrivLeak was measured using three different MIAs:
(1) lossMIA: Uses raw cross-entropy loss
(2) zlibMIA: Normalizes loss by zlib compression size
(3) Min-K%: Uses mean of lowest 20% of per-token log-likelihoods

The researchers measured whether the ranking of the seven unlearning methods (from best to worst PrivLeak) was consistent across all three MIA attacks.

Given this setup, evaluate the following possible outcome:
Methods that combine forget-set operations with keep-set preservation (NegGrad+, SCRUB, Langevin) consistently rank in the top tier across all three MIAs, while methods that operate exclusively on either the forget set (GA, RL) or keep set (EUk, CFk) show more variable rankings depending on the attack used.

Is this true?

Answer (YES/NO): NO